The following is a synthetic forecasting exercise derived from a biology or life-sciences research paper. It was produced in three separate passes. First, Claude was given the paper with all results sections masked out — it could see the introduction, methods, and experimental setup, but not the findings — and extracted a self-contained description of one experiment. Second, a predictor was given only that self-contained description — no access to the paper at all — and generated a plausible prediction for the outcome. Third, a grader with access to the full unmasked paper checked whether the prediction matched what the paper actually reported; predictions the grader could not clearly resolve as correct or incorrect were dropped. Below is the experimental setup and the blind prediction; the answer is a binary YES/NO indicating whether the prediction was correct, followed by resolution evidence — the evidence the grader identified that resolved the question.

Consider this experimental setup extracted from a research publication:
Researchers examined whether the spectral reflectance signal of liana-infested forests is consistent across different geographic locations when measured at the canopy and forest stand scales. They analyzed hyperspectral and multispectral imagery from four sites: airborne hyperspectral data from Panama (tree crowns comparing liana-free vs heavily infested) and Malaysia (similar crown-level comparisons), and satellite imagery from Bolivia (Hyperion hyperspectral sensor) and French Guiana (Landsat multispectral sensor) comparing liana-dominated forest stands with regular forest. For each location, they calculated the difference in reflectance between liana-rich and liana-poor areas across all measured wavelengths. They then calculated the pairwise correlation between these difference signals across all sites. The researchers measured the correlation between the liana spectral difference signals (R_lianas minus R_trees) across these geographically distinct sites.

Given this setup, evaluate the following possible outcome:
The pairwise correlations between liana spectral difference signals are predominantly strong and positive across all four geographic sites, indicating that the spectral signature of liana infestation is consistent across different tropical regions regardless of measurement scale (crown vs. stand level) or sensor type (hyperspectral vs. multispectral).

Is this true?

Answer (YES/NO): YES